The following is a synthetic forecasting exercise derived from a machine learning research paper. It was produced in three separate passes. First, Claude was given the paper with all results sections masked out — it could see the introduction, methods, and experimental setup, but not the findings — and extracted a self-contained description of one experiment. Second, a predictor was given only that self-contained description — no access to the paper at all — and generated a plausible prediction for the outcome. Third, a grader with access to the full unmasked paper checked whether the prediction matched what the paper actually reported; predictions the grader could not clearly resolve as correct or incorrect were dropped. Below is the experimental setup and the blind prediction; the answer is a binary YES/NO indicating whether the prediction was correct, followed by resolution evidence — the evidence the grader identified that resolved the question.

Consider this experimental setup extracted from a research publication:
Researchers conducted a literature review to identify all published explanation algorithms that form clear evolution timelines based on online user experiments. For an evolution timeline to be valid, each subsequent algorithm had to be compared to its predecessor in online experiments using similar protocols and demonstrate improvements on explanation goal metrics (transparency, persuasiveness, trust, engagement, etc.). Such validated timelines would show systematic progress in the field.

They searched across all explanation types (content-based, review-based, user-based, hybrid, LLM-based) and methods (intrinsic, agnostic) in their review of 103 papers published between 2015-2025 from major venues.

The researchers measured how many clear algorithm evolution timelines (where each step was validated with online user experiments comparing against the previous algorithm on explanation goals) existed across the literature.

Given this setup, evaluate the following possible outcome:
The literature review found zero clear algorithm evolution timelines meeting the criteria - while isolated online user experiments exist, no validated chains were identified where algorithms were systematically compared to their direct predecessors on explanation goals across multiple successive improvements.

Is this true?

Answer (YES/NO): NO